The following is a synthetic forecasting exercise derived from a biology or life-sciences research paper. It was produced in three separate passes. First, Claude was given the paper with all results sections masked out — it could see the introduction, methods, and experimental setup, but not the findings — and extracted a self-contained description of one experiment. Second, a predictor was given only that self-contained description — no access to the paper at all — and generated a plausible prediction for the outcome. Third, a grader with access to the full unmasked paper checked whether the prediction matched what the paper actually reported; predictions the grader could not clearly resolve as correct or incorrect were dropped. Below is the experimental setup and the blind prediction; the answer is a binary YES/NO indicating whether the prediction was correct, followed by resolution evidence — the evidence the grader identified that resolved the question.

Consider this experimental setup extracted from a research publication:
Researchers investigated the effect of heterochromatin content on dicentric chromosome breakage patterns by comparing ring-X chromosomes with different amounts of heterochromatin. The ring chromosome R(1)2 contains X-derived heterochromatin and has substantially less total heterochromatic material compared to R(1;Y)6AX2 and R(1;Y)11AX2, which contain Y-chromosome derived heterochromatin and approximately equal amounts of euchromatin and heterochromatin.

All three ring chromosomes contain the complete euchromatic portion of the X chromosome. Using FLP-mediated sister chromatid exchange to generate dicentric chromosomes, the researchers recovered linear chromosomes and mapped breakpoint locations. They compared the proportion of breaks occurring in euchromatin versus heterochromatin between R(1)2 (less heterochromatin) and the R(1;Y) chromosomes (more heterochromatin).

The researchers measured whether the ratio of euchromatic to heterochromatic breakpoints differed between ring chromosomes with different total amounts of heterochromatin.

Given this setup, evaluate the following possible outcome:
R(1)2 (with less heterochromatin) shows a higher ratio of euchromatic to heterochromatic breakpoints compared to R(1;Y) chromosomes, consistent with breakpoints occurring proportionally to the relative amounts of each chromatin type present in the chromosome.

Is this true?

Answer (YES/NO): NO